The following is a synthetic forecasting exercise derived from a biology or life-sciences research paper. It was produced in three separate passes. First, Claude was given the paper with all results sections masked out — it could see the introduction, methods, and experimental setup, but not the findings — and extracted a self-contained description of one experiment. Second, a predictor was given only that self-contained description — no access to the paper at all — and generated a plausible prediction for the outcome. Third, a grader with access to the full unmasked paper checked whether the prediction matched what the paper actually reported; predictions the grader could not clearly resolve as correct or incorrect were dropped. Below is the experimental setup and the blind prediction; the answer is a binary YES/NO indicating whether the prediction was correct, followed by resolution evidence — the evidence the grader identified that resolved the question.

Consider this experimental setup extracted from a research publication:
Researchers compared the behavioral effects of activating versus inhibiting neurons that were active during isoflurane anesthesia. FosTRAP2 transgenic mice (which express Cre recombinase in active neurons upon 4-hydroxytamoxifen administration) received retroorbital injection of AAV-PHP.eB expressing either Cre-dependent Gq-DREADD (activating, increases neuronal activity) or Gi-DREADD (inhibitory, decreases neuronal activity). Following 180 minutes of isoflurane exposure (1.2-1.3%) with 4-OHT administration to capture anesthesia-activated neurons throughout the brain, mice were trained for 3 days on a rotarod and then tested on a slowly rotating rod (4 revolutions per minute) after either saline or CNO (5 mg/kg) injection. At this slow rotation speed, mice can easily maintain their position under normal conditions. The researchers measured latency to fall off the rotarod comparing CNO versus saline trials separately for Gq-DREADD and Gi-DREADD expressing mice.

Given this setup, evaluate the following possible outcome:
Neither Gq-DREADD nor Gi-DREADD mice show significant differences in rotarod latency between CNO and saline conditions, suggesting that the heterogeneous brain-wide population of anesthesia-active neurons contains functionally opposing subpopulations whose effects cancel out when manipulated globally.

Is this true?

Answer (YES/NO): NO